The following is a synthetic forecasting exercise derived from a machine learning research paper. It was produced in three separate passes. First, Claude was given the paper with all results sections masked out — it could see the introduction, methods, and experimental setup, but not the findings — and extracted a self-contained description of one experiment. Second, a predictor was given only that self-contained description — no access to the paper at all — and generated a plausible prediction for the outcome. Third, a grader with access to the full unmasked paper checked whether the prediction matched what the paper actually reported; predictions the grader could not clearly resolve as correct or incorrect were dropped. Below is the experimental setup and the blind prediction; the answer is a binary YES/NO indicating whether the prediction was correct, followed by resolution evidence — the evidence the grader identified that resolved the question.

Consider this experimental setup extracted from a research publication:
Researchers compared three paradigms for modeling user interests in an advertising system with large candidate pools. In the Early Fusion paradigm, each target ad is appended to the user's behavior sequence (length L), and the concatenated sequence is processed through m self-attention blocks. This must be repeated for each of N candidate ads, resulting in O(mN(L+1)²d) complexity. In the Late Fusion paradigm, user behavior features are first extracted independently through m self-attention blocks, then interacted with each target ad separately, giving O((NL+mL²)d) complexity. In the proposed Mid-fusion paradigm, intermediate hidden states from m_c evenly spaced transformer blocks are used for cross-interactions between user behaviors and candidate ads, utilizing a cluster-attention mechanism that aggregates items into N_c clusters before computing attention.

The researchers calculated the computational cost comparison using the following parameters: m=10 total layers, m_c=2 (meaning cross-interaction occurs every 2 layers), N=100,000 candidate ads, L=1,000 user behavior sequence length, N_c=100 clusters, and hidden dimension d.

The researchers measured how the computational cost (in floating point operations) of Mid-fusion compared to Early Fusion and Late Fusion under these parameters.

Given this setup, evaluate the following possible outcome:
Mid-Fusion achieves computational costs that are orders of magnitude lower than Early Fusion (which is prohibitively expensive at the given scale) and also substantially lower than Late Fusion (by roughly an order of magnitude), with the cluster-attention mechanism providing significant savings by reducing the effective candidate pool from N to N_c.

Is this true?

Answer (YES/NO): NO